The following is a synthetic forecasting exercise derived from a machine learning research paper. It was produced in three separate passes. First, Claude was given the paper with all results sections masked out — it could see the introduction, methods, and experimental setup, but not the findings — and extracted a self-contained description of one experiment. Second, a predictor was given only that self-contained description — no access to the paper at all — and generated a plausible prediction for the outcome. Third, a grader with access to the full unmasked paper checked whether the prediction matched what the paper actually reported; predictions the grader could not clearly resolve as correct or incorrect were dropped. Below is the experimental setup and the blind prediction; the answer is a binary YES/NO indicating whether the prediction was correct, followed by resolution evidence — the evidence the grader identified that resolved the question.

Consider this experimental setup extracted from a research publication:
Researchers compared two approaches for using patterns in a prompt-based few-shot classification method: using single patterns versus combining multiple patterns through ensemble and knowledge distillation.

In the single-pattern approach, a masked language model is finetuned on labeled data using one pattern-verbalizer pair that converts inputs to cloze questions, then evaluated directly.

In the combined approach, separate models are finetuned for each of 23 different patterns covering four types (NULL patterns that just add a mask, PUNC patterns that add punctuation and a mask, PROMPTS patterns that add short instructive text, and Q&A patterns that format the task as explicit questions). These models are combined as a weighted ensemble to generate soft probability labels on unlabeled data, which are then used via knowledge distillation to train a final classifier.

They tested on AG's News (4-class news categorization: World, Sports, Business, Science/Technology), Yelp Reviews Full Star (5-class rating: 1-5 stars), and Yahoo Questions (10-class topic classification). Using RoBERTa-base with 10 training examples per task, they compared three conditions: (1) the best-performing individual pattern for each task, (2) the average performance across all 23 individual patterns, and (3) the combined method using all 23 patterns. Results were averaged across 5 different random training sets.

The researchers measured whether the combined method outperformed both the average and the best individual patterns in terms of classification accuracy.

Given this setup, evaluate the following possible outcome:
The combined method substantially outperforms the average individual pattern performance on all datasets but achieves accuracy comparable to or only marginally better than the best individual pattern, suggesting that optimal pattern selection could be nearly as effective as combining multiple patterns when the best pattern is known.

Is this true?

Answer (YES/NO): NO